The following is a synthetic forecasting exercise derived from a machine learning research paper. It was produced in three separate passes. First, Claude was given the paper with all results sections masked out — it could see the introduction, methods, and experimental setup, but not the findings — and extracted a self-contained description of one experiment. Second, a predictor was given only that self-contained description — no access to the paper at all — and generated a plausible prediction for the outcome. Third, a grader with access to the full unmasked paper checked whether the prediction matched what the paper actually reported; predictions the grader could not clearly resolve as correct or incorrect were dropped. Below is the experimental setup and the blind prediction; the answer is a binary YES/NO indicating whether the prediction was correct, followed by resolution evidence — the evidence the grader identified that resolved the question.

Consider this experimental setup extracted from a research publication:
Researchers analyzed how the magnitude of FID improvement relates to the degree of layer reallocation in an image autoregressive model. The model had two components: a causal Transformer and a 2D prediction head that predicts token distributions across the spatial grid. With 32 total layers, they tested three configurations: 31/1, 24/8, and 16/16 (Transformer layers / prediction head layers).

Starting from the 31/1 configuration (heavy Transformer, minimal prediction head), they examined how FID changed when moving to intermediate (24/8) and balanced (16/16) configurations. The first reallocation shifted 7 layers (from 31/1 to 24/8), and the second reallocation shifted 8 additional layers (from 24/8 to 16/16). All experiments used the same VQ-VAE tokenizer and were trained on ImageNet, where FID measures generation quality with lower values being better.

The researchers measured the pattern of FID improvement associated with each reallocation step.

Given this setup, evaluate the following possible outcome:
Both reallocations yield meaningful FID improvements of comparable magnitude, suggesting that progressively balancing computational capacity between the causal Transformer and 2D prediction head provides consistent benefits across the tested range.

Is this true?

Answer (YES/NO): NO